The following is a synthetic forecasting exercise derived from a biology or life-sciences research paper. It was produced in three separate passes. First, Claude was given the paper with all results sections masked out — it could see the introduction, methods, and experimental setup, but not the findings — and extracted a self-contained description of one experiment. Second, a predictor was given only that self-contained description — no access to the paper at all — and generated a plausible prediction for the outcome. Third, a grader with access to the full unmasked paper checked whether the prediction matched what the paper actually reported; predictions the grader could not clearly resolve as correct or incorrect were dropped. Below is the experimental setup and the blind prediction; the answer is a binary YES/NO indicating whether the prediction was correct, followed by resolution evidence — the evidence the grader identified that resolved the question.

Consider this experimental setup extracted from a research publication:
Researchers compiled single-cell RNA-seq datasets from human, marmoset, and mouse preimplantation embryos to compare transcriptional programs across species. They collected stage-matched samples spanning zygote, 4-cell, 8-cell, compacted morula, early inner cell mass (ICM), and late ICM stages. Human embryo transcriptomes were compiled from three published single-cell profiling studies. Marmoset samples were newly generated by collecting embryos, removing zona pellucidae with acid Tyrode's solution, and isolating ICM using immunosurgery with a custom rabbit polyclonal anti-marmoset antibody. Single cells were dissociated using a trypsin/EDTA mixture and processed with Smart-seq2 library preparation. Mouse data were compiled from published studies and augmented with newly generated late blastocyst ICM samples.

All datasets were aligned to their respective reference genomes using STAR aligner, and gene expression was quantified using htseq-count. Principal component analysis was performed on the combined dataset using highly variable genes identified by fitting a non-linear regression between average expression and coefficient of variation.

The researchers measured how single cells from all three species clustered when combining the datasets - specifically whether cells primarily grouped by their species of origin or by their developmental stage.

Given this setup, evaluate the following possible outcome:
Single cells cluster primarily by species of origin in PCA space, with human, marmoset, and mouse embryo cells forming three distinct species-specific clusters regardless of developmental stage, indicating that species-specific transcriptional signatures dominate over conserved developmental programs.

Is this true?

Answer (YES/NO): NO